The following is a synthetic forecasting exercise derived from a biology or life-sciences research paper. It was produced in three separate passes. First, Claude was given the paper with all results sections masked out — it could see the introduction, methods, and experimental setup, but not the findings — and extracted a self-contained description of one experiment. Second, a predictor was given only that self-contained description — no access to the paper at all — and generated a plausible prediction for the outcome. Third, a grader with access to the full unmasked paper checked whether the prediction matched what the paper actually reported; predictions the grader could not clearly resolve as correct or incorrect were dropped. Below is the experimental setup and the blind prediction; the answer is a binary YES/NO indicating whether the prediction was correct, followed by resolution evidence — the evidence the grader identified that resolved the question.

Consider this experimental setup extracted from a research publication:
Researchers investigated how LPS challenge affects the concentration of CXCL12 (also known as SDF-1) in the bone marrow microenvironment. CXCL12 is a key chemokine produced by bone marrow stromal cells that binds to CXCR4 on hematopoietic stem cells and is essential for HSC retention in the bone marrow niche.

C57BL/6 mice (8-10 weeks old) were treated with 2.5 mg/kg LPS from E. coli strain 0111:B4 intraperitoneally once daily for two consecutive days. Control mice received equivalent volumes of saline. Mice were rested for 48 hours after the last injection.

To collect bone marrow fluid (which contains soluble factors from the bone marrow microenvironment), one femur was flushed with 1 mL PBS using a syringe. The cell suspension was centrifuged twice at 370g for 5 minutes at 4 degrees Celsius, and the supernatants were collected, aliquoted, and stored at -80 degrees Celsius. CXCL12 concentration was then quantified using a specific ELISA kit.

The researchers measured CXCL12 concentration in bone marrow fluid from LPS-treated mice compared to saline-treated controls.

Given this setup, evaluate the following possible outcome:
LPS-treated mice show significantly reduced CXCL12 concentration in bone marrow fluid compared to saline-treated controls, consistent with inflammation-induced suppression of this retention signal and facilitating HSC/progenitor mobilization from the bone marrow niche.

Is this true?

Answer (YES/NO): YES